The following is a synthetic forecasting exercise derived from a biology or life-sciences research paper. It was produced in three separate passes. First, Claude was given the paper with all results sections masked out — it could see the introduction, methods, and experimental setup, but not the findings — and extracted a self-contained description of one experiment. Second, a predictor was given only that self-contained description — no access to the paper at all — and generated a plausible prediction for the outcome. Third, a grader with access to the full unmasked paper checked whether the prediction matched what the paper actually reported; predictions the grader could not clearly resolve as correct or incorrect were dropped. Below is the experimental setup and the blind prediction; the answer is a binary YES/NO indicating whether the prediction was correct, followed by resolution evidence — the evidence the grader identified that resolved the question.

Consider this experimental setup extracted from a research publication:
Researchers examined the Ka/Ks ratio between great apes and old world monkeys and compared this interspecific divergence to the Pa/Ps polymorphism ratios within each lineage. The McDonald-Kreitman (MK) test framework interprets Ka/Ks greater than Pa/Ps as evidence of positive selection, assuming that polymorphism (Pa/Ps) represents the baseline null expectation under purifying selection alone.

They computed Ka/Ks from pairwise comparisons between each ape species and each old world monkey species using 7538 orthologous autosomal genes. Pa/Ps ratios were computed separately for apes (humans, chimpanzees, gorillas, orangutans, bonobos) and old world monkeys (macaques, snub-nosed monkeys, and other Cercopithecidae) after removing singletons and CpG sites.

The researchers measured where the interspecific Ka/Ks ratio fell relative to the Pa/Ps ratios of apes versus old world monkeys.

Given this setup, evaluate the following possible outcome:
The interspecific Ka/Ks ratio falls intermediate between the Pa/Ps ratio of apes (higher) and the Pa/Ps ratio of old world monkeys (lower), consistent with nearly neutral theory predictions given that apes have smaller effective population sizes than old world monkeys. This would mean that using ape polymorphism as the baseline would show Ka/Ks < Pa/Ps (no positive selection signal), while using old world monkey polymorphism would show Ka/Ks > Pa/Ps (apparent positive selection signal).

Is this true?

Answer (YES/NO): YES